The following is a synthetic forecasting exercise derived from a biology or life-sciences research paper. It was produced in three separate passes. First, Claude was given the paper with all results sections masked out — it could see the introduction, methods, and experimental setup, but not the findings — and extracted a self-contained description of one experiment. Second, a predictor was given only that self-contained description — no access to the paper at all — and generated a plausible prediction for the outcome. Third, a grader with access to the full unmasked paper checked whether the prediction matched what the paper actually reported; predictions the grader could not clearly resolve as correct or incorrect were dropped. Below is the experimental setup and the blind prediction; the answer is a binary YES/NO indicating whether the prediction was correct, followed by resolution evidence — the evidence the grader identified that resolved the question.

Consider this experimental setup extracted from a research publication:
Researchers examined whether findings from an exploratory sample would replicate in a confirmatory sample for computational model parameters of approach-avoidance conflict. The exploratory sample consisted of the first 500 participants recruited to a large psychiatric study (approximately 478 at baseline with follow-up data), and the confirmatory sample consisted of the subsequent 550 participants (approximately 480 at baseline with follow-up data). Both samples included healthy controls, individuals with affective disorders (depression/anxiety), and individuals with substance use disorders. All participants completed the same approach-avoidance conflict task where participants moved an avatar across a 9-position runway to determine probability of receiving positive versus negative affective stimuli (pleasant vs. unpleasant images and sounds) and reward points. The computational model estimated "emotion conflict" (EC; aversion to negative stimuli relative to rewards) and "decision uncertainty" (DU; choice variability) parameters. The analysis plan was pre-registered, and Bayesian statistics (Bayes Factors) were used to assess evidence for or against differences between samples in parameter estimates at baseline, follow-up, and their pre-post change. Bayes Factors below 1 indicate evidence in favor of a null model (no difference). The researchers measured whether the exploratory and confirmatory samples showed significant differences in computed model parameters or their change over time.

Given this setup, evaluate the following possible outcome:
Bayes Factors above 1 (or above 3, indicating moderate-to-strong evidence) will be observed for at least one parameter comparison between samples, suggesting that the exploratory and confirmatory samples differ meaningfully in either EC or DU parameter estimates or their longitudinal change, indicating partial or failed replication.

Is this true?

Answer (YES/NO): YES